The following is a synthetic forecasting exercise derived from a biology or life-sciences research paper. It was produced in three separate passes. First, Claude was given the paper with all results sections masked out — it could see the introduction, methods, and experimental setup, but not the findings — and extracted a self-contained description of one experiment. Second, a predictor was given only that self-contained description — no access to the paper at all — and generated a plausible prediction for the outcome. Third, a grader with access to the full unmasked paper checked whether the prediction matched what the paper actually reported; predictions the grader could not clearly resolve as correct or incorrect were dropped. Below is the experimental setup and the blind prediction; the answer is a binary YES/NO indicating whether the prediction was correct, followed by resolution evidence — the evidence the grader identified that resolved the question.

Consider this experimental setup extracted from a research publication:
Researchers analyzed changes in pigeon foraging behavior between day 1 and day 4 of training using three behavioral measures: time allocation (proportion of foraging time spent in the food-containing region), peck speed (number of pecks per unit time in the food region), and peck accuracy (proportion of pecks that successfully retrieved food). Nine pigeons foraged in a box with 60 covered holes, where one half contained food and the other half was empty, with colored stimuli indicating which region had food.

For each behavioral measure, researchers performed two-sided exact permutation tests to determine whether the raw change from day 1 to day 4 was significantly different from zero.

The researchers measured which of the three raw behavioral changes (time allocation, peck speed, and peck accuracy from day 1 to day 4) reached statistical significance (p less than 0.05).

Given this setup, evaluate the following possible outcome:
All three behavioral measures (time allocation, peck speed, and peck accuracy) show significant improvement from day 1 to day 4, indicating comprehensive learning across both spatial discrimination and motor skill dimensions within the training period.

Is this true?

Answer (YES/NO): NO